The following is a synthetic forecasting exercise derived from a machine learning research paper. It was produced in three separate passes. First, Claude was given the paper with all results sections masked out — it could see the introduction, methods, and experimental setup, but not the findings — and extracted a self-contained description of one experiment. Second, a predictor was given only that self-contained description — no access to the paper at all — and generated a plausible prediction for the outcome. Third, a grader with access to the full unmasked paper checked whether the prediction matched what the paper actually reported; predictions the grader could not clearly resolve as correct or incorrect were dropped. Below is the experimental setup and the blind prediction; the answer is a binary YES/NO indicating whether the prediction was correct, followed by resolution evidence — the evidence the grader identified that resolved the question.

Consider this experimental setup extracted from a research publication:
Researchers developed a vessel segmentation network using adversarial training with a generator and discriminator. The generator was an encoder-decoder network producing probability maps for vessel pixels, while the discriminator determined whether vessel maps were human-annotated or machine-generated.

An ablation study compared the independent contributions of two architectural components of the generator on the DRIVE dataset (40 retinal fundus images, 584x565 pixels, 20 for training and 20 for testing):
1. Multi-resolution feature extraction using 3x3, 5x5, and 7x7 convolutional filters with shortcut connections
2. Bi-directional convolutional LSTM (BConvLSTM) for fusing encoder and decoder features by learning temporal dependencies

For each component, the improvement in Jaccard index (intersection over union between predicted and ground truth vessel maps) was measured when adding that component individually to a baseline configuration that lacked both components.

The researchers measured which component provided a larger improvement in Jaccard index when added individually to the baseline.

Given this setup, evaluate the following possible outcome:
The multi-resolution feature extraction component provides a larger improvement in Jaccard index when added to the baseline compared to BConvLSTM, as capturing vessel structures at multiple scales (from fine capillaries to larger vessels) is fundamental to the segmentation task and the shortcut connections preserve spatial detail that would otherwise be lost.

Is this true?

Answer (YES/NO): YES